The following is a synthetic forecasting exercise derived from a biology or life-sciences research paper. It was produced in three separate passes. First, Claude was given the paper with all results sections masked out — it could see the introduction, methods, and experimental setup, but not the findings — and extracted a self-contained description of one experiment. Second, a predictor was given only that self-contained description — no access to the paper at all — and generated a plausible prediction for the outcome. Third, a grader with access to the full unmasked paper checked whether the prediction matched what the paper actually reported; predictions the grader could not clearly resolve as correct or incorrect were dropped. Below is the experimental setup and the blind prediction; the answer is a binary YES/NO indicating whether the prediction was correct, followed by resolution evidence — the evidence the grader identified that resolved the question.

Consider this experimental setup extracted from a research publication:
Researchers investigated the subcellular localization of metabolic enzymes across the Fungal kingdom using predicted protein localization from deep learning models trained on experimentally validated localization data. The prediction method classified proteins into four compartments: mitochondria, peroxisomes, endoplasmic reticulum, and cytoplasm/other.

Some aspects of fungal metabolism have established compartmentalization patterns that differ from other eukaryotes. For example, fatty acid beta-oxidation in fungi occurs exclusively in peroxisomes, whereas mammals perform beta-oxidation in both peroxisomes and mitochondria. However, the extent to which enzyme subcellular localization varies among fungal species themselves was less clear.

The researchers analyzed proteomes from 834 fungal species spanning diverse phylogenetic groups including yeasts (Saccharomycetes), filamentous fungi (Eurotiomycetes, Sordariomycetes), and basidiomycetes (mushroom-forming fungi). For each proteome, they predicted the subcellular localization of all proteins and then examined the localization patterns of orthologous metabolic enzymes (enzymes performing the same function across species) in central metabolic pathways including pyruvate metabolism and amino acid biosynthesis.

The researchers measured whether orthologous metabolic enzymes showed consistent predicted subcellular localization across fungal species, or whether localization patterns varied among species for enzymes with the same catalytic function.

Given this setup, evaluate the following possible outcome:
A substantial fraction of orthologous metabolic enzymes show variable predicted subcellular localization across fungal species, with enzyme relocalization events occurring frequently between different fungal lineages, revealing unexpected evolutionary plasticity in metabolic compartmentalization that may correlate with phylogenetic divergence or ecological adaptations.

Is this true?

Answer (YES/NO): NO